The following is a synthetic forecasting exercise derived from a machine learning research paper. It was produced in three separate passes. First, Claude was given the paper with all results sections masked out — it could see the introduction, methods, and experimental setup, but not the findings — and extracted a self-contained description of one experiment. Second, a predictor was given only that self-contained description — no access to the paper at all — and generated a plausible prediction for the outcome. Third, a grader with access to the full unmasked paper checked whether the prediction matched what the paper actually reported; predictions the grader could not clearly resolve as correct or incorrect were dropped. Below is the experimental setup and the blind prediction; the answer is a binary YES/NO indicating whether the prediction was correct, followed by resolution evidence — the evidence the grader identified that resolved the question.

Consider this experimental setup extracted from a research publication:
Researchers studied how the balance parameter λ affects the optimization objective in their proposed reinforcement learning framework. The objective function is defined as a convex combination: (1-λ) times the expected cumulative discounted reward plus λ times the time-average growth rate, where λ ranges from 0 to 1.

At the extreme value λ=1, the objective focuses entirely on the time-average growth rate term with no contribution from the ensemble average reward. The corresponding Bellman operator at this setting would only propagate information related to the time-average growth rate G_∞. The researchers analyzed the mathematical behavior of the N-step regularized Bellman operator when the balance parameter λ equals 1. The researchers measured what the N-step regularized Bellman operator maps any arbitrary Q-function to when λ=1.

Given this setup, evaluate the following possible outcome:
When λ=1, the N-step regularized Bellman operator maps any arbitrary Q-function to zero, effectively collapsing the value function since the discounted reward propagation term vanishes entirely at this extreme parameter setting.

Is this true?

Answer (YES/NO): NO